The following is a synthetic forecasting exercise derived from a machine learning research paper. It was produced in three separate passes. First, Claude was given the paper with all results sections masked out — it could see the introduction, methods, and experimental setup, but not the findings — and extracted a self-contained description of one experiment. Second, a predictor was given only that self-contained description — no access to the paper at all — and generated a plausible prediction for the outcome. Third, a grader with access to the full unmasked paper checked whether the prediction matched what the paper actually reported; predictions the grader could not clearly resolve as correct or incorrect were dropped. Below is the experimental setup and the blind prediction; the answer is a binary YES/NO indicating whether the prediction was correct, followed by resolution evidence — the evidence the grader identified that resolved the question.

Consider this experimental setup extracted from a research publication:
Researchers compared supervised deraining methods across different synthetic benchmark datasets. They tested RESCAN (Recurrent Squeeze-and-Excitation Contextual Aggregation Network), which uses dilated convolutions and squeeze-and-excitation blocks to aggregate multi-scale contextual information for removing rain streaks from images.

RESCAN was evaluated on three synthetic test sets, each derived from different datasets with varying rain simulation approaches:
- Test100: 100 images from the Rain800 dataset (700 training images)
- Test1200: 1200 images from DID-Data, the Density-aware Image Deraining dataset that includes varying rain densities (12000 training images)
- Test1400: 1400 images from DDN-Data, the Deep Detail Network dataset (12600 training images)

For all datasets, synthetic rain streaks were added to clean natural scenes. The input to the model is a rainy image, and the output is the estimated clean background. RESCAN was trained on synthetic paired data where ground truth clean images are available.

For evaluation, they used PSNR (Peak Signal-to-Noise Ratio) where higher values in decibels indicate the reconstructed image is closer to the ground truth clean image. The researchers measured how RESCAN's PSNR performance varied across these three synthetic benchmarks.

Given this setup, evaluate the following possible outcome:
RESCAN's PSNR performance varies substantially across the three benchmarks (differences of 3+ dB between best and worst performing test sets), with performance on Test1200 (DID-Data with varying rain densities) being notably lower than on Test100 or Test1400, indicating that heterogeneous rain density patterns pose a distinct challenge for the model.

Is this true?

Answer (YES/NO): NO